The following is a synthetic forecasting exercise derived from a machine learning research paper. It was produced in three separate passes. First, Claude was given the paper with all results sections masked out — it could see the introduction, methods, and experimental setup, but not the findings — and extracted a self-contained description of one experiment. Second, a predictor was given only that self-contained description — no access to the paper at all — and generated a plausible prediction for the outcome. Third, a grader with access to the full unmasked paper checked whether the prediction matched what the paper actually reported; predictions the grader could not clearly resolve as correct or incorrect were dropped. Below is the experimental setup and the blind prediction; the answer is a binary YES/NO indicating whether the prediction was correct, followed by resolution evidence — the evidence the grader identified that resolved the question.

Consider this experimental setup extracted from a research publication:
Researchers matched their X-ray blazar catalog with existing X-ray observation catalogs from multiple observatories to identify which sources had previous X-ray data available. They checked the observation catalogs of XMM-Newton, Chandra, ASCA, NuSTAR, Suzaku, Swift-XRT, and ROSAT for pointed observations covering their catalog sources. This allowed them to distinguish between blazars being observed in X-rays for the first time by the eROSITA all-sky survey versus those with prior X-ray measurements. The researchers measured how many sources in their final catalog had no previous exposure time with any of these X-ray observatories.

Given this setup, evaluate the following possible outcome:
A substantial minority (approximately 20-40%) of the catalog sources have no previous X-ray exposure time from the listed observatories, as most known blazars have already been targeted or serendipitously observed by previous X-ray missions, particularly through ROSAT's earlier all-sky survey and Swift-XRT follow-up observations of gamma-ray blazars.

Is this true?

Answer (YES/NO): NO